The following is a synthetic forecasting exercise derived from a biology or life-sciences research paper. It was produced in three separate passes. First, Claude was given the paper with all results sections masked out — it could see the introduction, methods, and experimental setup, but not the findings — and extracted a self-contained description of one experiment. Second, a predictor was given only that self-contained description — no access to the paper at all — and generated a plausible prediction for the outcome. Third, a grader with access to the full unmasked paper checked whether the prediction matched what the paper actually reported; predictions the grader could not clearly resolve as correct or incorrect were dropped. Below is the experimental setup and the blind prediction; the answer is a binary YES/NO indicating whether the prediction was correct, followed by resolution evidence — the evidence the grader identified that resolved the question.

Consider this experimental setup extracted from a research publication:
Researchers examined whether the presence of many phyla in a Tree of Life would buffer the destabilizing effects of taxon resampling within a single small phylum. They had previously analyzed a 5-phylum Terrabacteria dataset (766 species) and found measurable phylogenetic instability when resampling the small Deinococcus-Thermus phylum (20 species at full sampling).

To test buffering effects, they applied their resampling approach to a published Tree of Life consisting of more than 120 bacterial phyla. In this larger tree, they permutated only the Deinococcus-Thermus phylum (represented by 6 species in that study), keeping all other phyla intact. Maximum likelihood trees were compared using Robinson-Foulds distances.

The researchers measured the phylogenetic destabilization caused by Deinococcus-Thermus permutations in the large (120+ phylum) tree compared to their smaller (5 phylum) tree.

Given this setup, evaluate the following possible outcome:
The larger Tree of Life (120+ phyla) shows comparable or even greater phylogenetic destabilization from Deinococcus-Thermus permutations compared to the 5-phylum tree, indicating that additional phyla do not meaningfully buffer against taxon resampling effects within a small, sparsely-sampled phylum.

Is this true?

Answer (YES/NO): YES